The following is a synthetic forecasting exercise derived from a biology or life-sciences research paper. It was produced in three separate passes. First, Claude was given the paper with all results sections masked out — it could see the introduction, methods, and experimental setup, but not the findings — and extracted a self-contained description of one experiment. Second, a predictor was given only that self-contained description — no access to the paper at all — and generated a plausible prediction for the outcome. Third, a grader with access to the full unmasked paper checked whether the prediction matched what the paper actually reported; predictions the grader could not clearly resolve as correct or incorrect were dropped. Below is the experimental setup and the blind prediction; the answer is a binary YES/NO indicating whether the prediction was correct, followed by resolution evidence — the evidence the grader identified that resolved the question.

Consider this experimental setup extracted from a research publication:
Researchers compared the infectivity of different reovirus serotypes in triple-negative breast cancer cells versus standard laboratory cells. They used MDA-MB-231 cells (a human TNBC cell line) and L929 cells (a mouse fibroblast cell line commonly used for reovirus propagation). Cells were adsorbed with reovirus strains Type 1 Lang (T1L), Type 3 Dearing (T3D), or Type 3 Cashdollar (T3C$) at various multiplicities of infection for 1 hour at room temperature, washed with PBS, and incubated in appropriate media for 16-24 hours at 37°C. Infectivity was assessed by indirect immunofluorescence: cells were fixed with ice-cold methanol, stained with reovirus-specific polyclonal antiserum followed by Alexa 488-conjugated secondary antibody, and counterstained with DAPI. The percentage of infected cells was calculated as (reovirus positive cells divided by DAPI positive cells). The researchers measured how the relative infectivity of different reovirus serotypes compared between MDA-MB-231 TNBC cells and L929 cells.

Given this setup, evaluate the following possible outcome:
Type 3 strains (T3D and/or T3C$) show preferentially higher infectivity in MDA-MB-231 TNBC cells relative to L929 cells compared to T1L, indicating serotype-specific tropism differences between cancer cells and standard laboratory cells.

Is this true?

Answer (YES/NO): NO